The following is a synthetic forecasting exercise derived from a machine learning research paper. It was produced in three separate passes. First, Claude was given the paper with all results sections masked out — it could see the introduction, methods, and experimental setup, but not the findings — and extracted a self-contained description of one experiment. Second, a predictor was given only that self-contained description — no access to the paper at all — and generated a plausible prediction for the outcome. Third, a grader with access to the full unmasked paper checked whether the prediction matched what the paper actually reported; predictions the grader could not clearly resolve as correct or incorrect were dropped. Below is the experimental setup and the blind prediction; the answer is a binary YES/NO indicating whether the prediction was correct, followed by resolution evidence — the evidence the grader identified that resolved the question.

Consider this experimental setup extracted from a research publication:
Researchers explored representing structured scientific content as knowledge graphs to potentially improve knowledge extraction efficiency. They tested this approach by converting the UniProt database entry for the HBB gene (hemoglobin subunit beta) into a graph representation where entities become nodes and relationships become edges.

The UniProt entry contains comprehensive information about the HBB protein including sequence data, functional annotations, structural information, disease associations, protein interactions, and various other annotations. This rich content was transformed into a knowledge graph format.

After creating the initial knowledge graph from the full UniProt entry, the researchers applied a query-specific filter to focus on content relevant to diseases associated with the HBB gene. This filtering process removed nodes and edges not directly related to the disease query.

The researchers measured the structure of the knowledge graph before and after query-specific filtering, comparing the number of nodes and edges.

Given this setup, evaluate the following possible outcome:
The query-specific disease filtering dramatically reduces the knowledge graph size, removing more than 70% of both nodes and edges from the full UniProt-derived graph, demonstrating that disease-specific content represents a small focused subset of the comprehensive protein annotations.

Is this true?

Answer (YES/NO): YES